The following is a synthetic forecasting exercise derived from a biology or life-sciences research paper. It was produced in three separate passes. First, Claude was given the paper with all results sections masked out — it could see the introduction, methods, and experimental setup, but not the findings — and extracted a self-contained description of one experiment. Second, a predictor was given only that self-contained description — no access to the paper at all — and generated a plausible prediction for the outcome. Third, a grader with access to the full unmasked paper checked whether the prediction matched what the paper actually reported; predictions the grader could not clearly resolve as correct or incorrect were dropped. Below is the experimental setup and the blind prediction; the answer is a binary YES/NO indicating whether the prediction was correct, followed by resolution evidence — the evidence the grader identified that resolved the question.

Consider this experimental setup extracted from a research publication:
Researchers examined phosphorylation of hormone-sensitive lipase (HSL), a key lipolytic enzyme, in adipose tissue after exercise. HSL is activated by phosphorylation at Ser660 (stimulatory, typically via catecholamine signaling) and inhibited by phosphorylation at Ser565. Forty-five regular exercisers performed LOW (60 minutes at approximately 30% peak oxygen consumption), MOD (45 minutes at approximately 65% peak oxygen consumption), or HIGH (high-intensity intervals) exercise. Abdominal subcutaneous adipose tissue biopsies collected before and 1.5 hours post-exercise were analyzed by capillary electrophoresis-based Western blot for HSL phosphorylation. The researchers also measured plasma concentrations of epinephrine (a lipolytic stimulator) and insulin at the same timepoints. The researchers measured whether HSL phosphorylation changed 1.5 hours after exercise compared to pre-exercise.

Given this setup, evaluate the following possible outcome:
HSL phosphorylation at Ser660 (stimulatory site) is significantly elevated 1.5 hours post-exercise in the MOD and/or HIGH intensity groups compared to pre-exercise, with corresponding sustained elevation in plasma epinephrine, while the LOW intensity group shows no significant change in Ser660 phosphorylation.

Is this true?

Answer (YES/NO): NO